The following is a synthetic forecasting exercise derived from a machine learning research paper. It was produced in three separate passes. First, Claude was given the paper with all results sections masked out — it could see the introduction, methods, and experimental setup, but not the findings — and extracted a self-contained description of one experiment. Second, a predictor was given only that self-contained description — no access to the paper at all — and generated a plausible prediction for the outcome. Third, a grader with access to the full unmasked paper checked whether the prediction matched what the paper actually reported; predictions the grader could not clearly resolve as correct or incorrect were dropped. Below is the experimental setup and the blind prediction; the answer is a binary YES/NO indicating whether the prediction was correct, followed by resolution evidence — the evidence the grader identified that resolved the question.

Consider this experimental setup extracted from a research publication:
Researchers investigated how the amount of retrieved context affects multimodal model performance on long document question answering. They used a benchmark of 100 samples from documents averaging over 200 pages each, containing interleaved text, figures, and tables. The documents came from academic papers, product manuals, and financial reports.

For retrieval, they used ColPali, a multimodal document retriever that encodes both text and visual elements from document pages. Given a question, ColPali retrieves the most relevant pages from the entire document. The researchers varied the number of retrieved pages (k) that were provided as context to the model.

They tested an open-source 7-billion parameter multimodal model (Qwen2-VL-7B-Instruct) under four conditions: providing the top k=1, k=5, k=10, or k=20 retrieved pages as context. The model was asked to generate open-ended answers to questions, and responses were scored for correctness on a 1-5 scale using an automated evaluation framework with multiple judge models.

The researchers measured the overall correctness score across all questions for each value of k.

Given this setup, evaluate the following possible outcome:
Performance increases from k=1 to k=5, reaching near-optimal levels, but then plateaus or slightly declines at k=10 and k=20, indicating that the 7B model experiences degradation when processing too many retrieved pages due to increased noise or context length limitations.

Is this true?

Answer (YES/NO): NO